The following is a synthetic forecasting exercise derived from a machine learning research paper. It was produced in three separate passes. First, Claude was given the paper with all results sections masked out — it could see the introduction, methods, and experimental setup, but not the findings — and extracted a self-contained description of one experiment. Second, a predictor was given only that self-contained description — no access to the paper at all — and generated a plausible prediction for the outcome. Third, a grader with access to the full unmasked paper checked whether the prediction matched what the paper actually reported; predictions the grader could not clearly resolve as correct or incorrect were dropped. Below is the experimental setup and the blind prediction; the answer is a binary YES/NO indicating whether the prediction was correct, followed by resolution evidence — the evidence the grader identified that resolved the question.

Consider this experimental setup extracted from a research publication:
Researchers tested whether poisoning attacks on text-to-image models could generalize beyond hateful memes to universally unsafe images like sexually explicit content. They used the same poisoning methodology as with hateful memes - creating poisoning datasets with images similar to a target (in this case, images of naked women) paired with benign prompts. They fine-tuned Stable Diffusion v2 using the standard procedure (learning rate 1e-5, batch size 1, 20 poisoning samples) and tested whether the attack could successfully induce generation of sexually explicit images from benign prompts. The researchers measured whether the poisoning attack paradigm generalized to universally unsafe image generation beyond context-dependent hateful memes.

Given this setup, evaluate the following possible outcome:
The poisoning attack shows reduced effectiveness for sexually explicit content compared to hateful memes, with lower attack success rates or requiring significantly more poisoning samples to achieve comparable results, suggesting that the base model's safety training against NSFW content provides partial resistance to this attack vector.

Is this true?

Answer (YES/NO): NO